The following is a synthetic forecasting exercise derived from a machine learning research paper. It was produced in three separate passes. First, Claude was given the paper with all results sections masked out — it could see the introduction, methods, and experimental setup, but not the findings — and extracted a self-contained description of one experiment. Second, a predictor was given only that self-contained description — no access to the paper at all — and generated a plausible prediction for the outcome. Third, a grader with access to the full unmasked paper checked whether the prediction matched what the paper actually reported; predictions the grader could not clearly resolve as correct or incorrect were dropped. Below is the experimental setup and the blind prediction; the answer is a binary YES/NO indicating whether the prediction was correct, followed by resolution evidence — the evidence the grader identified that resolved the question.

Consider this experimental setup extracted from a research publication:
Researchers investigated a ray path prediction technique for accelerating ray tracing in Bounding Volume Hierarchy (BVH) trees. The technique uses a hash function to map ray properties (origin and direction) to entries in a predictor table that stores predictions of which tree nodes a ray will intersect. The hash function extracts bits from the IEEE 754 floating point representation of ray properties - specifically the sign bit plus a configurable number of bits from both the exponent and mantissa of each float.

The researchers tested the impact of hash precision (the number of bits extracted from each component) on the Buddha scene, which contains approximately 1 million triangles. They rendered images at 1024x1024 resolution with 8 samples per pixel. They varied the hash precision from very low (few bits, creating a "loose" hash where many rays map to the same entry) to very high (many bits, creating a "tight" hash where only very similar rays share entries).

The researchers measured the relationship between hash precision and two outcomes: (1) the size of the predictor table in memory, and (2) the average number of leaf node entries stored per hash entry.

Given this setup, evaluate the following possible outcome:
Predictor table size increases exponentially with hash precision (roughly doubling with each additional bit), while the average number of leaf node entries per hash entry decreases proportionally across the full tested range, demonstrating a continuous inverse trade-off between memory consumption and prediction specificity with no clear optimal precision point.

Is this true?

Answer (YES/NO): NO